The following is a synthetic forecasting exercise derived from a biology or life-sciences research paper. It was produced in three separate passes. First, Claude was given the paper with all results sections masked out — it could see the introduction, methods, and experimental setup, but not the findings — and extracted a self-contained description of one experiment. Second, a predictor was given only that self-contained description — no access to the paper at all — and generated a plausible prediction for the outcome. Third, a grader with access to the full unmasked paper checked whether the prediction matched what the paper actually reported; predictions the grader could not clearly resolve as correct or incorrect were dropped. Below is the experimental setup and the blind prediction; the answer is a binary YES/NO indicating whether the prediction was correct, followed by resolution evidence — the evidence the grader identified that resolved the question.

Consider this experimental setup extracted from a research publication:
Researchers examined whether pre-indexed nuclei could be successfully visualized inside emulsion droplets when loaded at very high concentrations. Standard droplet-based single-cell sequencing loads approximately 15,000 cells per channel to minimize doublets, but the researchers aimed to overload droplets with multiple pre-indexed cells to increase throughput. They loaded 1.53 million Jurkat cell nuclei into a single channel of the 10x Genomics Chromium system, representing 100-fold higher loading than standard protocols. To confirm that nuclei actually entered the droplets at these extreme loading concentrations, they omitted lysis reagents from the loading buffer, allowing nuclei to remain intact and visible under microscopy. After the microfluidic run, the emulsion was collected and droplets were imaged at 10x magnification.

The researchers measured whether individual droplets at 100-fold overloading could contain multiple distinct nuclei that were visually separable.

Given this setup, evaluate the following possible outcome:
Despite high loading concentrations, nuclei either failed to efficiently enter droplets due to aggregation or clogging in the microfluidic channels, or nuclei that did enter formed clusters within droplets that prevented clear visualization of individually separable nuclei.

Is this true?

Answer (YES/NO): NO